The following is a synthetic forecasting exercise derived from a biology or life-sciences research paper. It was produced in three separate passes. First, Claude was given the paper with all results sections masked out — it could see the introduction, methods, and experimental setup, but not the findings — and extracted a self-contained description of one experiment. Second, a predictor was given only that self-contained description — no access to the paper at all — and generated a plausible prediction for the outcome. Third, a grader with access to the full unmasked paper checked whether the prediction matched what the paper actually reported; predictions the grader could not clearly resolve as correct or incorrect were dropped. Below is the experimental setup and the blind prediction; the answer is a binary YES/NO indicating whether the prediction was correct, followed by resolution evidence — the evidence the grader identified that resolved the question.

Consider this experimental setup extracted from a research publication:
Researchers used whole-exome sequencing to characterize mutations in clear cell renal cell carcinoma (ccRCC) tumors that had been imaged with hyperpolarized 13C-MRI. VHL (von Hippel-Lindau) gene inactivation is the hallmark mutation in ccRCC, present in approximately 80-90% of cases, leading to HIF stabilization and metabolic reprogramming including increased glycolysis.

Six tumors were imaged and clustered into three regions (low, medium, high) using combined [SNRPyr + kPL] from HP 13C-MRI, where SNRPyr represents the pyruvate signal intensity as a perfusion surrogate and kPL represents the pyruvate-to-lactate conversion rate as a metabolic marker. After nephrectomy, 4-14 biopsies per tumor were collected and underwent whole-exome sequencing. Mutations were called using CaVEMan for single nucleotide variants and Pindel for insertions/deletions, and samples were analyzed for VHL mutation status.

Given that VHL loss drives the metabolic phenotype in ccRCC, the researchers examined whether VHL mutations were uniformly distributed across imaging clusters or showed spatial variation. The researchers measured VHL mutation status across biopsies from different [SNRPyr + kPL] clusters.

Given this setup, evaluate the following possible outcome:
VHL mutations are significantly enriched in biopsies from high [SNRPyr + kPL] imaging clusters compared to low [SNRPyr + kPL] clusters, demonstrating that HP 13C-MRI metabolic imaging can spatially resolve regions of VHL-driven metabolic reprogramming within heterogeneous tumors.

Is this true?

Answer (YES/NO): NO